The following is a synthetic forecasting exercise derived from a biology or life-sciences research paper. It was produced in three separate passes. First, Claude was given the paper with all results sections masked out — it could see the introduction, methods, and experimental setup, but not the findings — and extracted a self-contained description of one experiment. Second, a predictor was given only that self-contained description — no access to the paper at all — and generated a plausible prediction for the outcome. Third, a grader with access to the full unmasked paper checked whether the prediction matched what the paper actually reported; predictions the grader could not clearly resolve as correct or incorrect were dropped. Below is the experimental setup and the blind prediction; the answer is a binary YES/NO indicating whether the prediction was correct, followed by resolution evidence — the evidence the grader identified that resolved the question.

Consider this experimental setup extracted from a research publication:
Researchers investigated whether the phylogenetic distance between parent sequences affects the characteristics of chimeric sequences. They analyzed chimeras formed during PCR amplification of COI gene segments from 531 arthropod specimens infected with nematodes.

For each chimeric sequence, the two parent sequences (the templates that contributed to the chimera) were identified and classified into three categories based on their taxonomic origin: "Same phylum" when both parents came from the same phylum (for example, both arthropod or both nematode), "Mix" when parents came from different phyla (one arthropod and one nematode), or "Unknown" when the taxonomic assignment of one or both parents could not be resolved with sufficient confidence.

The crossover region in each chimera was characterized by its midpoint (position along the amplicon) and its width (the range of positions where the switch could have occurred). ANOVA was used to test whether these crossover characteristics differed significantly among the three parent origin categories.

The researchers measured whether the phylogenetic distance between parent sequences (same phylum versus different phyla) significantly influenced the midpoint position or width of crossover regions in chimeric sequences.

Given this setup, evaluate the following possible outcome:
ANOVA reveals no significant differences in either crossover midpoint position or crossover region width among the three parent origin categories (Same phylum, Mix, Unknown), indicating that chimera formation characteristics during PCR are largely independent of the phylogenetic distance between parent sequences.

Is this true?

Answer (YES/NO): NO